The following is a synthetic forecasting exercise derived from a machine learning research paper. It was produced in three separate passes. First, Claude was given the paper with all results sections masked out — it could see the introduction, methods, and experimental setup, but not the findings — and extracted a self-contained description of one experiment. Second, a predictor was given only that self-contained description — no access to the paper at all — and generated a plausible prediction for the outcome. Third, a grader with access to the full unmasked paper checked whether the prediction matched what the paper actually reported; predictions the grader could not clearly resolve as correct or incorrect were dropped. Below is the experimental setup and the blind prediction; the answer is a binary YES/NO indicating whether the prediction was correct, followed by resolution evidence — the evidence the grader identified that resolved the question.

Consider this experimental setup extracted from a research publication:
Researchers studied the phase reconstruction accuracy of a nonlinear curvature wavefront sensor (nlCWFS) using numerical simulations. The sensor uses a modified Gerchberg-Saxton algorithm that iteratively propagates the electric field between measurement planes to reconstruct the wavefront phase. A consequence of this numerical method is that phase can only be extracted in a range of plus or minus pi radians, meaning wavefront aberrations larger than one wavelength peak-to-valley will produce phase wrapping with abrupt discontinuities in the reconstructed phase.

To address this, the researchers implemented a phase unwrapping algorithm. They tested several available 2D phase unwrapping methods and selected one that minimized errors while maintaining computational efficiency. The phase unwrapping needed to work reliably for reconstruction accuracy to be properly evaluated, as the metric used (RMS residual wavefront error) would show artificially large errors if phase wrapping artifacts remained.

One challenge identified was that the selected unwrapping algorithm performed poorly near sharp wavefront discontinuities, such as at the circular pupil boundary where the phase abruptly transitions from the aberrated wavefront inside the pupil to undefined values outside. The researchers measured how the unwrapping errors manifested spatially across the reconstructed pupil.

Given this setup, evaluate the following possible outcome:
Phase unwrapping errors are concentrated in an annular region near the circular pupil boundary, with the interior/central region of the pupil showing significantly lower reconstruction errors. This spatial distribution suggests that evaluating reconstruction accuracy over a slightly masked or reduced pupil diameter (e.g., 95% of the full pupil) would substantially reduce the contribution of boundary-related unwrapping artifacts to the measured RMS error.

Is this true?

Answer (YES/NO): YES